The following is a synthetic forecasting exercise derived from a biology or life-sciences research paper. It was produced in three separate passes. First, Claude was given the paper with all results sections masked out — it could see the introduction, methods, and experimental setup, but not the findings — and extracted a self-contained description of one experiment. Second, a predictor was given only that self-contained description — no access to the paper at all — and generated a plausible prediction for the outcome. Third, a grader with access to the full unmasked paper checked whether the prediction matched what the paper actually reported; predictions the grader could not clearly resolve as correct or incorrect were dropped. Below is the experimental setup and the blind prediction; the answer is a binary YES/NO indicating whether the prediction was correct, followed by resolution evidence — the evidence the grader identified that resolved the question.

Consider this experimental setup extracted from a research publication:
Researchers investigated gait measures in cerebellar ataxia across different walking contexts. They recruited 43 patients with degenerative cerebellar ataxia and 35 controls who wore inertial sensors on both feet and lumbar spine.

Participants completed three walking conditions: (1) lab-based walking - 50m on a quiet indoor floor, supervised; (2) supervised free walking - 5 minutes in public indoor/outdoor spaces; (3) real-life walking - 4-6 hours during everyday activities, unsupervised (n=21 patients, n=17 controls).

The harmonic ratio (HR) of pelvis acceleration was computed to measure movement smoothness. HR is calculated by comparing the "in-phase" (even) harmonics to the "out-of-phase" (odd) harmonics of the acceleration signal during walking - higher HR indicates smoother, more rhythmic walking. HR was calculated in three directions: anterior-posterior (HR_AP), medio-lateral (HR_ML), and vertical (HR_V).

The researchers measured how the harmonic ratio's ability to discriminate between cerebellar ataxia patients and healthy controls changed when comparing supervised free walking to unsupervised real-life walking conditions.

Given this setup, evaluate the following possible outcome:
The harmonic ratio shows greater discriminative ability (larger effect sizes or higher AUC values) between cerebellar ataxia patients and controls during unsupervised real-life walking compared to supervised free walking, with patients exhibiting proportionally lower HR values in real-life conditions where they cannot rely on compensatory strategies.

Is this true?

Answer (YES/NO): NO